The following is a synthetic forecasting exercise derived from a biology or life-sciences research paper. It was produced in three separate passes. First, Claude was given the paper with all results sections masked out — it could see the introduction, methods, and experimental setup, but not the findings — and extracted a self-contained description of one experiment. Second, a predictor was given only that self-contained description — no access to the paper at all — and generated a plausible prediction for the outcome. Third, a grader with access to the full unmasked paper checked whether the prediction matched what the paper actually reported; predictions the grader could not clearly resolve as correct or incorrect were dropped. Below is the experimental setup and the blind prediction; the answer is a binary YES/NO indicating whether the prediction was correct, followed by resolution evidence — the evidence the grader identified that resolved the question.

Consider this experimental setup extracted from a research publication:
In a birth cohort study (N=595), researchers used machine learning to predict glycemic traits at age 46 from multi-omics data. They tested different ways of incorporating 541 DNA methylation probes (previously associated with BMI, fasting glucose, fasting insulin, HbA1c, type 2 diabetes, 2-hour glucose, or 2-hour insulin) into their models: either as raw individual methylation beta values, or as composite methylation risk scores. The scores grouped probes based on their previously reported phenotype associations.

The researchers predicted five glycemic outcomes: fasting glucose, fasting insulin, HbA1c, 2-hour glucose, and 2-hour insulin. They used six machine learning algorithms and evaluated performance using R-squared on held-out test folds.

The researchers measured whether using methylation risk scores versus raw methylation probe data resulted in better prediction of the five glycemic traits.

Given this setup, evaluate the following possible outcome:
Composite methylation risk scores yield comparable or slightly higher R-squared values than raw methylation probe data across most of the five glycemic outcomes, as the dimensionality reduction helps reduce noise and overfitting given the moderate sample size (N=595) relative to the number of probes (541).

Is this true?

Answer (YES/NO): NO